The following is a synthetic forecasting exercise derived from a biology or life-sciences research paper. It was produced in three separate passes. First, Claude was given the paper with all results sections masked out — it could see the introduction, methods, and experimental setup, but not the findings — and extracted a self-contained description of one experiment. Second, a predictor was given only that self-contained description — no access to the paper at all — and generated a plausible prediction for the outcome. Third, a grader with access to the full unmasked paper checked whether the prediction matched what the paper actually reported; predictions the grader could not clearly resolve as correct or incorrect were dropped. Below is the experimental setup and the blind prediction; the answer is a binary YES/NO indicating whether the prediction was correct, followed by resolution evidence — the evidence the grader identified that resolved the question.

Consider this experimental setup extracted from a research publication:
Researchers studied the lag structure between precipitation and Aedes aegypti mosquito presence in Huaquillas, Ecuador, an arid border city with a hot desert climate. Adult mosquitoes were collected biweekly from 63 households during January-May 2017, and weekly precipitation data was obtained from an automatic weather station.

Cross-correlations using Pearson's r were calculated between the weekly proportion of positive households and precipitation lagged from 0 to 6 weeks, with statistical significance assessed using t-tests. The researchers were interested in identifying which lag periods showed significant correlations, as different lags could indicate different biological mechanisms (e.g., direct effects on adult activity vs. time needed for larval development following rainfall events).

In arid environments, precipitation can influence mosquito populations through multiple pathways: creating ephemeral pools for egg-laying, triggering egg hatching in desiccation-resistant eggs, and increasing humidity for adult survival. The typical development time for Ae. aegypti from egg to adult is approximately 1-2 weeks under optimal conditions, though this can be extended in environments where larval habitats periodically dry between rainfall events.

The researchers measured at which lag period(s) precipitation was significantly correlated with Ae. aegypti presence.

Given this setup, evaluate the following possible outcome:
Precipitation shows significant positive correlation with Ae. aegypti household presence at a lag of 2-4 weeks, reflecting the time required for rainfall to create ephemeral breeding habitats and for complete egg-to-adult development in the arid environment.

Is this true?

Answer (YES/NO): NO